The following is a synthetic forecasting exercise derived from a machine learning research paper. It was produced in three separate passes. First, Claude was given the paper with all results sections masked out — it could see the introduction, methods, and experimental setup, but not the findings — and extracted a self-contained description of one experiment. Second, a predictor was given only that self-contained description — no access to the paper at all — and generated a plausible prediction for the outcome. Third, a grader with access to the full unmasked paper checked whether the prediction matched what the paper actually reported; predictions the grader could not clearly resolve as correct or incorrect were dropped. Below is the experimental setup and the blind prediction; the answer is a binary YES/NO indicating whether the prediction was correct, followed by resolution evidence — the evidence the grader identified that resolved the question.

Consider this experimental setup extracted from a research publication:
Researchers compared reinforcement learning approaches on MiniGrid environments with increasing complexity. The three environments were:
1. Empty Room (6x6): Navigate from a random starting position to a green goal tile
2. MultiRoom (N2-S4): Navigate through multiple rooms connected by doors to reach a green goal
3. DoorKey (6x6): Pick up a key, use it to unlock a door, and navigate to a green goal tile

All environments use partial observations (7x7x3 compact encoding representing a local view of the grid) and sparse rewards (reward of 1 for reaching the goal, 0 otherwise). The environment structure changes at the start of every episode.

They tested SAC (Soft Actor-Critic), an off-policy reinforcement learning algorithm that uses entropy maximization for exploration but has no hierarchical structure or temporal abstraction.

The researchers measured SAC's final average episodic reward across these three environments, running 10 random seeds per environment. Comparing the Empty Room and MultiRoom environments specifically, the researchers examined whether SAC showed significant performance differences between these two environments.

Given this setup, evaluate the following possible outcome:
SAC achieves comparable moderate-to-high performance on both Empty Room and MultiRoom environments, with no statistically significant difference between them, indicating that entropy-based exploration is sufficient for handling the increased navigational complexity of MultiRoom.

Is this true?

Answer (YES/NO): YES